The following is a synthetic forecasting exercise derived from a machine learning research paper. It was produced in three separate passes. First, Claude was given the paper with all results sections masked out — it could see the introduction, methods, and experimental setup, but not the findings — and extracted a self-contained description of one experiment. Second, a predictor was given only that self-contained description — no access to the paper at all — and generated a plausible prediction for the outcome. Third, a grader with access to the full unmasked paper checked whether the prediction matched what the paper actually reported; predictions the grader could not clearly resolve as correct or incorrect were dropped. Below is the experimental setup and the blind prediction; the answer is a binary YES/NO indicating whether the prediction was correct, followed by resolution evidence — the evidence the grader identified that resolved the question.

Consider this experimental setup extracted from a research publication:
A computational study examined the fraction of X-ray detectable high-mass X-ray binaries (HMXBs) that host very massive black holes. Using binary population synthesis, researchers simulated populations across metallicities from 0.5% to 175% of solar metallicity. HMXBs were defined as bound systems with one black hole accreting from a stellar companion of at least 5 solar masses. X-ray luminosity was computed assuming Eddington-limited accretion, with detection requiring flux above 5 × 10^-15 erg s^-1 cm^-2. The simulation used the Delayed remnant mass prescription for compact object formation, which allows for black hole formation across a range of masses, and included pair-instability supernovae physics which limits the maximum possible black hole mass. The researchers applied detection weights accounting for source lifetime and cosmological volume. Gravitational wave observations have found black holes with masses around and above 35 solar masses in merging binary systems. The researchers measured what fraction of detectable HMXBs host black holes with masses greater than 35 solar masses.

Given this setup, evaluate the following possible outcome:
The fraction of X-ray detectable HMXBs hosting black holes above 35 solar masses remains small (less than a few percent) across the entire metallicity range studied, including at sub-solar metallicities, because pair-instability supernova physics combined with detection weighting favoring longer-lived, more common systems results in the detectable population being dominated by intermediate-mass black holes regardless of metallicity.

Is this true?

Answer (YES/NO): NO